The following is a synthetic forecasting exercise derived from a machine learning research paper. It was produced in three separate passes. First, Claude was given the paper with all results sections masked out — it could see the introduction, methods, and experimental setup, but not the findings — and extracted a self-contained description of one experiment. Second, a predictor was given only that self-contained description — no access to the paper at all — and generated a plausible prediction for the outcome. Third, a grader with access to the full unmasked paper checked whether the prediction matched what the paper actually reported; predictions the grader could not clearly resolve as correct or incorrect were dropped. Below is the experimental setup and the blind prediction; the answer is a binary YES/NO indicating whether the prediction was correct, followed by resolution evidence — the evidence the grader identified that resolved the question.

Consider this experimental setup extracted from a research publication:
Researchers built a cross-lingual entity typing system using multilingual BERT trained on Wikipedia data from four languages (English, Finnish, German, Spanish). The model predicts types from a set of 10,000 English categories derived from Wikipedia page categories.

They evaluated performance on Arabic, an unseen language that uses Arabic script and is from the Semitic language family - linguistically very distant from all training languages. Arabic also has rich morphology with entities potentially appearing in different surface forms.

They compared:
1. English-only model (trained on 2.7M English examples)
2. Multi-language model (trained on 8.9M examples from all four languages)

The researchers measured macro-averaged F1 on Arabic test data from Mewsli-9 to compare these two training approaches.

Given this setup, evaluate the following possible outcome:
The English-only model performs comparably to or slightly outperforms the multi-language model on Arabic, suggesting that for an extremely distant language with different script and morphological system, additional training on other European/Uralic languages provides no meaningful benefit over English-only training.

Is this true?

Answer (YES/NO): NO